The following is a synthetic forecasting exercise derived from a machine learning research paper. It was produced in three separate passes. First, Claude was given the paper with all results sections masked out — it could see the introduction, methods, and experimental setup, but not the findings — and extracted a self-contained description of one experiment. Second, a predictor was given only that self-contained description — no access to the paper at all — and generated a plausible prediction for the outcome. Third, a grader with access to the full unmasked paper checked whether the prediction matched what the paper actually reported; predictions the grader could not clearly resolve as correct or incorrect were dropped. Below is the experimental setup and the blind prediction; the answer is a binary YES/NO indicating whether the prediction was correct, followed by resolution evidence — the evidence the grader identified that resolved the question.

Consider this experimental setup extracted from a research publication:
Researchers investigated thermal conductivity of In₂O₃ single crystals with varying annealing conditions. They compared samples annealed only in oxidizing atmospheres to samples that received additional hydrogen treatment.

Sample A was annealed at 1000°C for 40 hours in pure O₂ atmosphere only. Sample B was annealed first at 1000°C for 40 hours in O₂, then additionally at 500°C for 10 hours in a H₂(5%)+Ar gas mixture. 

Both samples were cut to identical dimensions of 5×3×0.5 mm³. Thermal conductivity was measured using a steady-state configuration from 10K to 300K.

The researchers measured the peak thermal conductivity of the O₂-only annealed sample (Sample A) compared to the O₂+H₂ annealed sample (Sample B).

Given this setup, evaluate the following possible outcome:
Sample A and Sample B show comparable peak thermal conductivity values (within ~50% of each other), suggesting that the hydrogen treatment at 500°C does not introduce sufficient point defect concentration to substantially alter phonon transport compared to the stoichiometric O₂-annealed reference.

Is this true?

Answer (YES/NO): NO